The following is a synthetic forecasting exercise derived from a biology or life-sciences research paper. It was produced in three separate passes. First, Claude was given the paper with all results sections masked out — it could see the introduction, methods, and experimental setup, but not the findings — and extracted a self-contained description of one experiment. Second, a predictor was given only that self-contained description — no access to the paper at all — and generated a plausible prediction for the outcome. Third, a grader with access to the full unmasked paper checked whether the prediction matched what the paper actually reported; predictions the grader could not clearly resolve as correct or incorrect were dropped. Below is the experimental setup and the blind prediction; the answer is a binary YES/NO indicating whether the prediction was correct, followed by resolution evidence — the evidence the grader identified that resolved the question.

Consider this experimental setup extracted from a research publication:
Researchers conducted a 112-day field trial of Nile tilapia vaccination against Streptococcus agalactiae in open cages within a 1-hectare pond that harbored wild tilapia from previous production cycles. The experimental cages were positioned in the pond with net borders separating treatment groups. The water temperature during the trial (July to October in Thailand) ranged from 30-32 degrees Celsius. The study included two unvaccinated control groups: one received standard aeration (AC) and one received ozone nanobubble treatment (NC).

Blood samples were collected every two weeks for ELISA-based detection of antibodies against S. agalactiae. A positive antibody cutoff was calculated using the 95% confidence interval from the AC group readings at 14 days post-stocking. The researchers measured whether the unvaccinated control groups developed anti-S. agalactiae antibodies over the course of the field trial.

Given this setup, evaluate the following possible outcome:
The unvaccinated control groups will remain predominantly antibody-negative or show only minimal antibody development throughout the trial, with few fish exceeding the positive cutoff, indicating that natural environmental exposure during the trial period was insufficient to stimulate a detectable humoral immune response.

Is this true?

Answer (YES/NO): NO